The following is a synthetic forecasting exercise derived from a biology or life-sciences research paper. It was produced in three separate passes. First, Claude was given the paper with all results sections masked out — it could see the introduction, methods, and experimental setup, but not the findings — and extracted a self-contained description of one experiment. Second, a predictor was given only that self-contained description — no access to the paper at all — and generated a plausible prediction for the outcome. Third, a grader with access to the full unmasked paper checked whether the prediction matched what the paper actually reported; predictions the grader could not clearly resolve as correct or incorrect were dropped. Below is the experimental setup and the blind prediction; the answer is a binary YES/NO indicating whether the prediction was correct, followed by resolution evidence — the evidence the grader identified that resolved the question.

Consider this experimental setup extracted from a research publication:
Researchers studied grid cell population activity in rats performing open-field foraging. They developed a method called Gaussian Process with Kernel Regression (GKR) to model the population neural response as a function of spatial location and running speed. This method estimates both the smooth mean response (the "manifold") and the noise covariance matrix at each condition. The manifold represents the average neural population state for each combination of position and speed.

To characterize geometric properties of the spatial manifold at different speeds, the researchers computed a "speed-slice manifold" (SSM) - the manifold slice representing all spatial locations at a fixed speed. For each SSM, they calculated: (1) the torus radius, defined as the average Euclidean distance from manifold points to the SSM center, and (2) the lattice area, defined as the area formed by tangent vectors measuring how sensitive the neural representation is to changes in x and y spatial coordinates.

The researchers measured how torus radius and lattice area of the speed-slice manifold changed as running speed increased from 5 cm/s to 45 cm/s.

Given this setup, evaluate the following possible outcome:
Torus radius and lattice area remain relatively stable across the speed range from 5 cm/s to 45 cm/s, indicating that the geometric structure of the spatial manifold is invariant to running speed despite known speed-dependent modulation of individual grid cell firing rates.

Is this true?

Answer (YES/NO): NO